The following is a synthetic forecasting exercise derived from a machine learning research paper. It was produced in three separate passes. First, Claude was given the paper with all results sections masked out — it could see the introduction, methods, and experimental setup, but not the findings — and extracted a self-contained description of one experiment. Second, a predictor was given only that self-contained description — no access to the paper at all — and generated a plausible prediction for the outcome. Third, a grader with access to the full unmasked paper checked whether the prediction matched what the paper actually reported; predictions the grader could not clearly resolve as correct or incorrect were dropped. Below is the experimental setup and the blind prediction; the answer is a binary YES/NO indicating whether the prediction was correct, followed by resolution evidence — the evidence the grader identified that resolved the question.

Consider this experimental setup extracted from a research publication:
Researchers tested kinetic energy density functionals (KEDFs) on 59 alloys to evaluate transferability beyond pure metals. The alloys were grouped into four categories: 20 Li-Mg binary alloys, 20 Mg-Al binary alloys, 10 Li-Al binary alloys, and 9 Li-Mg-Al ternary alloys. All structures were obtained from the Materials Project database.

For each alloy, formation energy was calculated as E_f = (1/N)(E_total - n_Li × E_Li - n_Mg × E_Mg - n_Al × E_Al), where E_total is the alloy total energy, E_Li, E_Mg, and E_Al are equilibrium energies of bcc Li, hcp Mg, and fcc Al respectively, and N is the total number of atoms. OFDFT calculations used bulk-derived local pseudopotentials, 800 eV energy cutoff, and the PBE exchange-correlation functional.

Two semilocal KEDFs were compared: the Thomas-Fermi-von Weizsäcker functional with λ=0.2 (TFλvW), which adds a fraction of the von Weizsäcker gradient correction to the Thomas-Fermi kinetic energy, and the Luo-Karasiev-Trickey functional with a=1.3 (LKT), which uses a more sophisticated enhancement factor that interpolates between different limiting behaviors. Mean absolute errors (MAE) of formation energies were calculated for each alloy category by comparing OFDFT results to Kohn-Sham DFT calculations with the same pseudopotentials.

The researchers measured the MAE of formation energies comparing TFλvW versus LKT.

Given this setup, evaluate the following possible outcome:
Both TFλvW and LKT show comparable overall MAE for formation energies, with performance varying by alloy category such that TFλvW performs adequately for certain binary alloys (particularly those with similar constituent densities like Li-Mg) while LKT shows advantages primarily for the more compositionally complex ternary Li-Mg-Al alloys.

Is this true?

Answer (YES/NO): NO